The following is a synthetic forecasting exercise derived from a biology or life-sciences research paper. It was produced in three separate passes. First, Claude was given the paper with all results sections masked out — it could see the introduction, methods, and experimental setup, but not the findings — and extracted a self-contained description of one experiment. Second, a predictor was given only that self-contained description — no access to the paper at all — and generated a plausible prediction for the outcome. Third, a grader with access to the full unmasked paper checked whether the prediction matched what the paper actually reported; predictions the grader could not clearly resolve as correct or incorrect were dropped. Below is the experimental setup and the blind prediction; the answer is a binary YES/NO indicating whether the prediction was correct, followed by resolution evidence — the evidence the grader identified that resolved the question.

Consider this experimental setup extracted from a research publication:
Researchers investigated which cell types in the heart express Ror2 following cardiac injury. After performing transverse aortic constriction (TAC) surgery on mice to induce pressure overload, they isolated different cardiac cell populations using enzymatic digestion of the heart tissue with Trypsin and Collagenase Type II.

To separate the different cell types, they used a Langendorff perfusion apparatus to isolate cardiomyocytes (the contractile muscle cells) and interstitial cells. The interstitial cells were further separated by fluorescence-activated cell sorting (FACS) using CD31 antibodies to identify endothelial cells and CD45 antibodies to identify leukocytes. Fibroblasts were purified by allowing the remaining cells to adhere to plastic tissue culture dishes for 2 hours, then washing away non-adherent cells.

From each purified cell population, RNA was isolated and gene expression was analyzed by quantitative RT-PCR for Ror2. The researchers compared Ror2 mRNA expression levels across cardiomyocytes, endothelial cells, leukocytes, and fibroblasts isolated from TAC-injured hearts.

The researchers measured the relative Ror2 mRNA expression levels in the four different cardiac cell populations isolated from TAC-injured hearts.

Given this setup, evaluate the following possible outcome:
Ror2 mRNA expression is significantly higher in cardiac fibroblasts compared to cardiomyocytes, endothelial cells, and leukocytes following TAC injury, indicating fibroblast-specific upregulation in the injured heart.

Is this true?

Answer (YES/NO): YES